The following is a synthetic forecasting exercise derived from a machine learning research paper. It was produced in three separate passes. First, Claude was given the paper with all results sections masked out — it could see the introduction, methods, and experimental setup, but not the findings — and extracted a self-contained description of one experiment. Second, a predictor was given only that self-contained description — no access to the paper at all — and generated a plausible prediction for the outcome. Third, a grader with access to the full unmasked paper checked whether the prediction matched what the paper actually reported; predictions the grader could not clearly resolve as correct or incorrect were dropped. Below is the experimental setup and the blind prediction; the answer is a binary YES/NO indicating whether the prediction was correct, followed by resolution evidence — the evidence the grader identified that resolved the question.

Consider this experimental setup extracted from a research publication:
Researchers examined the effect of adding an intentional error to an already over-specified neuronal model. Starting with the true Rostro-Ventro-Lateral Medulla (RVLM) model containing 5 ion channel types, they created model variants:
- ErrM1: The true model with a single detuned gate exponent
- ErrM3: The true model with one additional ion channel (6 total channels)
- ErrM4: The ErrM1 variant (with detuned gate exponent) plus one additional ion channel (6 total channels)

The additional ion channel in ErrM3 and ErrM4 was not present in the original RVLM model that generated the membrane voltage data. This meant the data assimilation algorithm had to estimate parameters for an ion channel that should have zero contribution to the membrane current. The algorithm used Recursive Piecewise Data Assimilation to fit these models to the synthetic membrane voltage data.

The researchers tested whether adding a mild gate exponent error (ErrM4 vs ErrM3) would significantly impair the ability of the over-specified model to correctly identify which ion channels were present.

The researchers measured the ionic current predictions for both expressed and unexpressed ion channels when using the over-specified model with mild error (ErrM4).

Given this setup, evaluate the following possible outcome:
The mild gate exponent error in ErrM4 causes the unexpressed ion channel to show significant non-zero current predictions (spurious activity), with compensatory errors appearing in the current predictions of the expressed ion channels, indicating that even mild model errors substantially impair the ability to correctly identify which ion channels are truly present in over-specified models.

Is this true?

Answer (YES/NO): NO